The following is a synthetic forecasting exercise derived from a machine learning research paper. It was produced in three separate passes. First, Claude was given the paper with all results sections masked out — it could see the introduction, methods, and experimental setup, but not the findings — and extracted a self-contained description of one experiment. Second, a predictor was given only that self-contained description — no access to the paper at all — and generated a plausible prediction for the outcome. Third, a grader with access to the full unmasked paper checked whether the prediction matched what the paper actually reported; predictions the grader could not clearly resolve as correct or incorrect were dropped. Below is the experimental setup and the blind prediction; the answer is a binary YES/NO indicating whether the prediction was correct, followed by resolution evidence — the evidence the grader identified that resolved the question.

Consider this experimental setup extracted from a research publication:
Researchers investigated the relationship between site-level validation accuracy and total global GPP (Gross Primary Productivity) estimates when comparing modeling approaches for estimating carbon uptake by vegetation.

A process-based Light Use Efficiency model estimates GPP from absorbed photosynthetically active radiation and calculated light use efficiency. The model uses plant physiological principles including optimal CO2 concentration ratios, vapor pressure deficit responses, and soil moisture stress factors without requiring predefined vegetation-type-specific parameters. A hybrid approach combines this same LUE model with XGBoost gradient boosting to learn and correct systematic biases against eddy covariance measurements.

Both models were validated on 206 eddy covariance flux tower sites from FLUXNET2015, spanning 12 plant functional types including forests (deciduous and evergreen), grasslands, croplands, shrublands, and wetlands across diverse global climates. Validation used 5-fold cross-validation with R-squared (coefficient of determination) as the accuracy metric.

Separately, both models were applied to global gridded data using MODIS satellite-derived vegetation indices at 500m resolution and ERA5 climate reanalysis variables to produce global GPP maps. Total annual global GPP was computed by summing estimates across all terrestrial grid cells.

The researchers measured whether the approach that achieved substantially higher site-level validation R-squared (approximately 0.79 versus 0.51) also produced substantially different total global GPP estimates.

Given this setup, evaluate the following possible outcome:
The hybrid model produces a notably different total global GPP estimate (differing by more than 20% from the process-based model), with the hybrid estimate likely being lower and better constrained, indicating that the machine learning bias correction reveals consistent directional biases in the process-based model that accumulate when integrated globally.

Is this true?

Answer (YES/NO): NO